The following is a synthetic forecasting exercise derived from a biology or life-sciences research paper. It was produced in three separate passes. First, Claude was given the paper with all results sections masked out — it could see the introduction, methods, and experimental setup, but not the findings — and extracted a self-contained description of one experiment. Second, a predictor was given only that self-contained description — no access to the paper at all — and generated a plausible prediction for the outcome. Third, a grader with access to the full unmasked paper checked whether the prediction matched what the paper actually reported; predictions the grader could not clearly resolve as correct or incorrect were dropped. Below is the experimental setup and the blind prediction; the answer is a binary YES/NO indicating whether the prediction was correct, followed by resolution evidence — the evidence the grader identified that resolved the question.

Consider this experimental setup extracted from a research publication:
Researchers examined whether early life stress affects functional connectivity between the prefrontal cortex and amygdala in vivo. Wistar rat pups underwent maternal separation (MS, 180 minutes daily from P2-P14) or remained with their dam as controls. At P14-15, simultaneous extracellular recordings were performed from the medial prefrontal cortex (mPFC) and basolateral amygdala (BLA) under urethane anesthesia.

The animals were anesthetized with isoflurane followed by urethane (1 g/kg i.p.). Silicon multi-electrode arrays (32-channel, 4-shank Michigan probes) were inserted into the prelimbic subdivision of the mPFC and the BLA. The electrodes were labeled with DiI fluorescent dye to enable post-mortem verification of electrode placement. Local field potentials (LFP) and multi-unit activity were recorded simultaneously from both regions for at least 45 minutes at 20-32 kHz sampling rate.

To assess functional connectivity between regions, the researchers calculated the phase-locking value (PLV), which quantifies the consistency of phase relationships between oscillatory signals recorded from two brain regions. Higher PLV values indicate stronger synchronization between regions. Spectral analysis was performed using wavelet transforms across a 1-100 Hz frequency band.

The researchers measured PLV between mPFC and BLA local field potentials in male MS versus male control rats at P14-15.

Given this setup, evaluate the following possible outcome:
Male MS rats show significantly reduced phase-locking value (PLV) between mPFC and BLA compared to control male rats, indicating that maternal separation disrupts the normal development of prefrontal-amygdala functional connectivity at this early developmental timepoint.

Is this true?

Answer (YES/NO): YES